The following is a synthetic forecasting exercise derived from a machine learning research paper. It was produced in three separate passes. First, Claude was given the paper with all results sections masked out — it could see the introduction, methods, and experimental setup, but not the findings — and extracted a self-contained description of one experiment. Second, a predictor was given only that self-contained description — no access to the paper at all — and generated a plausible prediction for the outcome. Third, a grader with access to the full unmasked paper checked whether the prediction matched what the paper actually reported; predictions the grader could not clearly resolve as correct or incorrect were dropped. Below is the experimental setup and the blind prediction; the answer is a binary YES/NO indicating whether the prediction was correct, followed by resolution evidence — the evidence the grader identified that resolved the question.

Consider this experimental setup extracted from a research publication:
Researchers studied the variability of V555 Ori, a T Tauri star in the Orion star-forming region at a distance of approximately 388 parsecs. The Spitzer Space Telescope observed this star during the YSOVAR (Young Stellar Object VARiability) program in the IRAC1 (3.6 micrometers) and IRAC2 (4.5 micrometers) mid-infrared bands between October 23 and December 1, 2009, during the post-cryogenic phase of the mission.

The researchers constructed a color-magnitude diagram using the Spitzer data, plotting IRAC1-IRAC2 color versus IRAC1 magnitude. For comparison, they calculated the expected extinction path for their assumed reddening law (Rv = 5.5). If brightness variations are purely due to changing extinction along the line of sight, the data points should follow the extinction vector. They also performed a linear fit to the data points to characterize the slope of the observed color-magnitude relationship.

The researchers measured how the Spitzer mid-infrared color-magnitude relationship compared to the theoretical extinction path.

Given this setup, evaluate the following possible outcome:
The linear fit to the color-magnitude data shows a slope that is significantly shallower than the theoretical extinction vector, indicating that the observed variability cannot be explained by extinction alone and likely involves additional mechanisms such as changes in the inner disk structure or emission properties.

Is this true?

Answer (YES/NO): NO